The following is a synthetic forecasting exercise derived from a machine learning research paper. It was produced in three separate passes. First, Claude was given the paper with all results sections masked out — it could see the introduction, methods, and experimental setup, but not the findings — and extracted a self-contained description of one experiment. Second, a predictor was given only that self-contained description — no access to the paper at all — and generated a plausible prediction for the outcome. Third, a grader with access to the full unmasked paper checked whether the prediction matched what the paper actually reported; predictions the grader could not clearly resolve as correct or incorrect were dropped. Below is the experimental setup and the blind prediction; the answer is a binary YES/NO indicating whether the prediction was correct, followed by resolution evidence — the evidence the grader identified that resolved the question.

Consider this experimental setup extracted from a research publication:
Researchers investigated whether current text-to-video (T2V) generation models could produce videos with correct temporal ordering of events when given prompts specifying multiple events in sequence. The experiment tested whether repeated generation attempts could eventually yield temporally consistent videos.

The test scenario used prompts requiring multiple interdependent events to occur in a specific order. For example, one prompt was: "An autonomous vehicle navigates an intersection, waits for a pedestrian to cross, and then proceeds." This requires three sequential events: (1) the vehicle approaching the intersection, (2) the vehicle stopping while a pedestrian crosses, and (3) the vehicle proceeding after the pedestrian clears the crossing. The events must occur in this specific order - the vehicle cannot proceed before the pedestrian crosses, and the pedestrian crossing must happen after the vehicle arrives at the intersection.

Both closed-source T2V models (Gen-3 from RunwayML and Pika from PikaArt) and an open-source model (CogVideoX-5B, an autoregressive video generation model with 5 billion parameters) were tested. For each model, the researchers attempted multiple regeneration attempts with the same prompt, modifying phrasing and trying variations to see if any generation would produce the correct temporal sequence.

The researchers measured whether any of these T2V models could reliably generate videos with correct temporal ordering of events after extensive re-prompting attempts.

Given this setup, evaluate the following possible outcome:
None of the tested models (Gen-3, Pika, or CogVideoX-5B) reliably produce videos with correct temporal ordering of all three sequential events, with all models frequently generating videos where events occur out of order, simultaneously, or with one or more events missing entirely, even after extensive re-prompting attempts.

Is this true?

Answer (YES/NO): YES